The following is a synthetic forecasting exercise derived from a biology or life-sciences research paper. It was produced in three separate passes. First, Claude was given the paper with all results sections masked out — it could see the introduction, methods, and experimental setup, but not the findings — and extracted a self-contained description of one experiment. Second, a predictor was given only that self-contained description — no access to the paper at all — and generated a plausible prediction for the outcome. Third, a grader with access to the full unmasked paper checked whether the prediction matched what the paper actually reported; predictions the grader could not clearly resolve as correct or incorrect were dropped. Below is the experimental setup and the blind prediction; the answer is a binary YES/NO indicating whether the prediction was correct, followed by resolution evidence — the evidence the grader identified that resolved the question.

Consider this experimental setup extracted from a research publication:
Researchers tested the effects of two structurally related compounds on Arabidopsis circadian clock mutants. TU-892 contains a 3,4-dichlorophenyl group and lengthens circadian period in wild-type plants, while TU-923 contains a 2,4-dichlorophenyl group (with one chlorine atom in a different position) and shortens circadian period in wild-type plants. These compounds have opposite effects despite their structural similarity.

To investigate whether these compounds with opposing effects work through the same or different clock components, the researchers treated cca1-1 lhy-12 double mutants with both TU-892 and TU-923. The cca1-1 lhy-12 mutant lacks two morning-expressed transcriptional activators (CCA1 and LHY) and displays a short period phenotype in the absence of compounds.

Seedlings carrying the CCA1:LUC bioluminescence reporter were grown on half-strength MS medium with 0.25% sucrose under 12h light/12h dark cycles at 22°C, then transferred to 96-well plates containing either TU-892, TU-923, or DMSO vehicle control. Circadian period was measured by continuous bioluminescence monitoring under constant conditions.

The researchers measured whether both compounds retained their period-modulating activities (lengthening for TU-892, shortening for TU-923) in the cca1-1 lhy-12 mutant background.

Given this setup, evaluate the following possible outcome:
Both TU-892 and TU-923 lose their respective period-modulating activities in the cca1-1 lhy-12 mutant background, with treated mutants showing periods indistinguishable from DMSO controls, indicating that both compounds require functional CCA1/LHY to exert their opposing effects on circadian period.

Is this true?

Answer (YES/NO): NO